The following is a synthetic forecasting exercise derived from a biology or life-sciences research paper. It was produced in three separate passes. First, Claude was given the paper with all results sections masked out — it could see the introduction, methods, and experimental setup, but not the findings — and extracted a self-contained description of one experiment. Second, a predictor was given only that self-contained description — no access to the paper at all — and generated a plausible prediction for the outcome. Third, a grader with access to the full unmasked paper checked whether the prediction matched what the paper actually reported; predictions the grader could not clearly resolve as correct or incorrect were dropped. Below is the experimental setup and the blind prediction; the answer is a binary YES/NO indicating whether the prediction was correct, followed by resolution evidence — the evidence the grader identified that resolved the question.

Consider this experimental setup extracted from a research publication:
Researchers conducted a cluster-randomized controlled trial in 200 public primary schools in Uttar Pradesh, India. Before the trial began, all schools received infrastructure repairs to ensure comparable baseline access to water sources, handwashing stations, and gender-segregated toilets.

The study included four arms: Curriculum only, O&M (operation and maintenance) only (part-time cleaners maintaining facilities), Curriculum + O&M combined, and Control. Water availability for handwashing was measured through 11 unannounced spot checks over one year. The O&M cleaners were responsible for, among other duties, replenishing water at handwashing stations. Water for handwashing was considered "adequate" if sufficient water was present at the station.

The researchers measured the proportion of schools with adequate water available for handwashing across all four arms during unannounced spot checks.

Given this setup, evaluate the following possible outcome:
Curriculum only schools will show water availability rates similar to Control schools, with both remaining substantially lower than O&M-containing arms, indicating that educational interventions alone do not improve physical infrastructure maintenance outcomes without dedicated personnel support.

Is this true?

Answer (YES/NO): NO